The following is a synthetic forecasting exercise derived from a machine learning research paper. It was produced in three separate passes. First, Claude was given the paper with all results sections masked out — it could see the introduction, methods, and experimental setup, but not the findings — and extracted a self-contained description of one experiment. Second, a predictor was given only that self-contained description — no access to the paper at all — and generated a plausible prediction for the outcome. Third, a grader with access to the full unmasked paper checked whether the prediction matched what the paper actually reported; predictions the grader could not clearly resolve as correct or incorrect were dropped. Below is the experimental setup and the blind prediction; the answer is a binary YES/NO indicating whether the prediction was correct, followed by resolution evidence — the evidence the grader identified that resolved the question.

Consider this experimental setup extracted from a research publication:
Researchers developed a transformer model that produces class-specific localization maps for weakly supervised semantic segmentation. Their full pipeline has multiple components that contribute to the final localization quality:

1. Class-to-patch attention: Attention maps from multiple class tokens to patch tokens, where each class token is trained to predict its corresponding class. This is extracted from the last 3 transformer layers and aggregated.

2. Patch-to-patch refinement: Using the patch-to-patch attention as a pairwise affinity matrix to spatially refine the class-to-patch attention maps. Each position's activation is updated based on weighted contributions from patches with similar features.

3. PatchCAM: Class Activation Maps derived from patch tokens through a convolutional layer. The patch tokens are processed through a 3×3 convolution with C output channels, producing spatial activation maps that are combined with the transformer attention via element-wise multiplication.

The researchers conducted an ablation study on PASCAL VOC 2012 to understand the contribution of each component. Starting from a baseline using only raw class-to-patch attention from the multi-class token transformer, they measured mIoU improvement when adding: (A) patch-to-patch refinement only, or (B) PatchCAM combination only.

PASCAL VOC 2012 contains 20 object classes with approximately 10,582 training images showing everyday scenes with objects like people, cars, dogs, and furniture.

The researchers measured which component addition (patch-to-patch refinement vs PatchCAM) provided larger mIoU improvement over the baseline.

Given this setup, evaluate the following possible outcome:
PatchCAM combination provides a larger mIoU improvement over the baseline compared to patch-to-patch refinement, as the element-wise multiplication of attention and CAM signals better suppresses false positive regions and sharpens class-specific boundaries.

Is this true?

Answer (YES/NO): YES